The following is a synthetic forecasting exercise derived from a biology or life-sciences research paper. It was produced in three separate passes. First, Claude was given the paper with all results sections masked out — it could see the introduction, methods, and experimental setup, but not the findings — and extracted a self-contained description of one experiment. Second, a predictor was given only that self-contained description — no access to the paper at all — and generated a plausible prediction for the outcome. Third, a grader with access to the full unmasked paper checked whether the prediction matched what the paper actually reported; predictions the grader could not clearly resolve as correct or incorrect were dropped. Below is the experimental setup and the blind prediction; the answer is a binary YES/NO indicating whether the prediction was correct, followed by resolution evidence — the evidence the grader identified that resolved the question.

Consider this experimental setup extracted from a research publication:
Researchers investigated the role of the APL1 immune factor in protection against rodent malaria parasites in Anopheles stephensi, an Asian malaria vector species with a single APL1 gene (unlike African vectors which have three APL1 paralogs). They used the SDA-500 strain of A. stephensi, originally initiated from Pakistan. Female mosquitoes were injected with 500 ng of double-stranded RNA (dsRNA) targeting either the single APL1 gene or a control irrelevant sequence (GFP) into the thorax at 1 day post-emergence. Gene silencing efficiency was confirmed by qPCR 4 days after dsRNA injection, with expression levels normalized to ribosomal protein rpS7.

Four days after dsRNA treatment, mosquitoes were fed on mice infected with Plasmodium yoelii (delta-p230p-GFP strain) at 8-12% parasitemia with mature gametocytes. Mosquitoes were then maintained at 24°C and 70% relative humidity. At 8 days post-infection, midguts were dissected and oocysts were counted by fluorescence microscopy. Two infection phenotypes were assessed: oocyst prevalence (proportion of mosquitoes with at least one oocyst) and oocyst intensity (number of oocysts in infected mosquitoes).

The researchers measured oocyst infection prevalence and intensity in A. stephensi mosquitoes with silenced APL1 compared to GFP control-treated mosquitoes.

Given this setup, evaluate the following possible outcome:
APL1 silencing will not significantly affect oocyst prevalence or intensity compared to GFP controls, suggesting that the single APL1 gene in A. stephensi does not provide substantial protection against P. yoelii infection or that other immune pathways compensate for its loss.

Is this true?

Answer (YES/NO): NO